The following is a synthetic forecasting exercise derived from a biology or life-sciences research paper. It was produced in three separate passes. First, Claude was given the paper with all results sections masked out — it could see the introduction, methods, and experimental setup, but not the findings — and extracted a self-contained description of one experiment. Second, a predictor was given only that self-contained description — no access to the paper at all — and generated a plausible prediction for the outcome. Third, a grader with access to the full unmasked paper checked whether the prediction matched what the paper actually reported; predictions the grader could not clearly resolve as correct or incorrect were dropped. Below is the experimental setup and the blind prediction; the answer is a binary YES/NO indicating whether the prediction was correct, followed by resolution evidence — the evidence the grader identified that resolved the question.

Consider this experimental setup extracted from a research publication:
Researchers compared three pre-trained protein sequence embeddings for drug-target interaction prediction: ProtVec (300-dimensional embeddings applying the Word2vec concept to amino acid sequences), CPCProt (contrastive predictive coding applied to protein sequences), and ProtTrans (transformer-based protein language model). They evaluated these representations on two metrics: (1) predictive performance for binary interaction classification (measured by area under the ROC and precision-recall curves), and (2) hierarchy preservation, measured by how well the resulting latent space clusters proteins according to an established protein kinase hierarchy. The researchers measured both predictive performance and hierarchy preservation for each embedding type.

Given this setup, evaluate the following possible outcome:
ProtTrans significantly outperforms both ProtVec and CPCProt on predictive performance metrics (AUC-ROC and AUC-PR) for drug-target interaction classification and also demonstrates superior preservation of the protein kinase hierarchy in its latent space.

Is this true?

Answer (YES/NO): NO